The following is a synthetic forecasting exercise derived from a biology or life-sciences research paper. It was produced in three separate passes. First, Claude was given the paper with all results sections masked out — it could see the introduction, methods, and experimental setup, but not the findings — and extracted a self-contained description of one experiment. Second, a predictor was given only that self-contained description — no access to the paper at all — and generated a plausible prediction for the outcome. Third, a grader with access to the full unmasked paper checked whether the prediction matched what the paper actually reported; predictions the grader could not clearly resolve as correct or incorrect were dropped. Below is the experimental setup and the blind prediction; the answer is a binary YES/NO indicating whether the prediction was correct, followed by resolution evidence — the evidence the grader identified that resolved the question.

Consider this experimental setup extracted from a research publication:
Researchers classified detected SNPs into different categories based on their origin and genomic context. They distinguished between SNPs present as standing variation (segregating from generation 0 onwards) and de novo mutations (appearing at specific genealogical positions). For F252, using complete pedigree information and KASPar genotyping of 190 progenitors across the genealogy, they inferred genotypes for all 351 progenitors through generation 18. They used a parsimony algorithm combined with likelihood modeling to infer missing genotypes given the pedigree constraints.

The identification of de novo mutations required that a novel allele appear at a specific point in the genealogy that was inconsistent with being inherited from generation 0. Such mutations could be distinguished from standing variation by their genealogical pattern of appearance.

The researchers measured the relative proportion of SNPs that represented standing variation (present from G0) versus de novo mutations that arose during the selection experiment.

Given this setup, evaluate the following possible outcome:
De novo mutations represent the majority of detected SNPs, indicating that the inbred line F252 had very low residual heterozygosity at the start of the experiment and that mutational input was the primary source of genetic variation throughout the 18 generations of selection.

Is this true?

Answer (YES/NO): NO